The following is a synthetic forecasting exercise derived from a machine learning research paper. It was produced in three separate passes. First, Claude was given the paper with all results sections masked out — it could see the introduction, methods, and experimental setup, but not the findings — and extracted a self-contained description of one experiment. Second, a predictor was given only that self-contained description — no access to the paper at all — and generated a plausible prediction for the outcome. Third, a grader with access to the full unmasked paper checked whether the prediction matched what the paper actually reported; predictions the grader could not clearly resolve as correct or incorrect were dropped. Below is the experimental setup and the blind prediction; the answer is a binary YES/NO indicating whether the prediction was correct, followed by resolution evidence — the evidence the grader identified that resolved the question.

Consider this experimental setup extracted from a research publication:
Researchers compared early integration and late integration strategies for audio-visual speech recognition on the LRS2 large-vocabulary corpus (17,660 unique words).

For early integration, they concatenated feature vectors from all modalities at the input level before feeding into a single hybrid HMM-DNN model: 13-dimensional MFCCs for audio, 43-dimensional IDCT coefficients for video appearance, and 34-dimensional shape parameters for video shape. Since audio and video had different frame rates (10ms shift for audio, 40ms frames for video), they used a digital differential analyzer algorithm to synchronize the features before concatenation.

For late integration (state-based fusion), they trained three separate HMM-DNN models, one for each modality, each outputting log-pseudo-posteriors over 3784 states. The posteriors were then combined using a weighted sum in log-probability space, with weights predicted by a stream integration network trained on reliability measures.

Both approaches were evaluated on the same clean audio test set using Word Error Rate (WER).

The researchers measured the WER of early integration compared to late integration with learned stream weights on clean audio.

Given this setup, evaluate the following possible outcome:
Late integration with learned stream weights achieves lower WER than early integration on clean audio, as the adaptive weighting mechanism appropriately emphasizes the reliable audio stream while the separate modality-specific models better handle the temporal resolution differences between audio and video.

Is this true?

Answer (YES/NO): YES